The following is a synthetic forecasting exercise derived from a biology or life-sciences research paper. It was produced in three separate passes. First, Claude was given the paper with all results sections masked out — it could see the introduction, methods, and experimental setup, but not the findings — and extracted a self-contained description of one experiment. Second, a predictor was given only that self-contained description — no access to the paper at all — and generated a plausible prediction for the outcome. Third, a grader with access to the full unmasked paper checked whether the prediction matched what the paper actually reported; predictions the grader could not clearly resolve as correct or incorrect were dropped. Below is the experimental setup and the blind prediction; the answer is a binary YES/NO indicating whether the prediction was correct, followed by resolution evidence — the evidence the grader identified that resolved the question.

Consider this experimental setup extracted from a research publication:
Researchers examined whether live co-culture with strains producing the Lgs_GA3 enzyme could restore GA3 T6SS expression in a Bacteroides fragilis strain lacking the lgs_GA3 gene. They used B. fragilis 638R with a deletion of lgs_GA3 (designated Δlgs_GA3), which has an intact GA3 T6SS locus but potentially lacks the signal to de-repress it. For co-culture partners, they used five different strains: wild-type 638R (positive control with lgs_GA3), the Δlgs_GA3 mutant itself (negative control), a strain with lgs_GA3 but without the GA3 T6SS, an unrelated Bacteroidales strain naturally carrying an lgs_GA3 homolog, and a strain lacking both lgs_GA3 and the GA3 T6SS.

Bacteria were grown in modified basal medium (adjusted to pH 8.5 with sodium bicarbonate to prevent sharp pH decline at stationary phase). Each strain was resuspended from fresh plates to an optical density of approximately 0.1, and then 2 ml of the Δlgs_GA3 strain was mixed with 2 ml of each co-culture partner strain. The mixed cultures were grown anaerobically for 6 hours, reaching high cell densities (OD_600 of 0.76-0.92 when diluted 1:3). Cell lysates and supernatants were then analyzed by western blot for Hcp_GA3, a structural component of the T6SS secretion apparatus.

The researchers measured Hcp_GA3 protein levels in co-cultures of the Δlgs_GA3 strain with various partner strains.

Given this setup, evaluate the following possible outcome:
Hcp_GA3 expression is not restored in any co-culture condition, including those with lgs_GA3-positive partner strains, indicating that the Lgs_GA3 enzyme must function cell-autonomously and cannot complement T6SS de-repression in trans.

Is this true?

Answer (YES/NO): NO